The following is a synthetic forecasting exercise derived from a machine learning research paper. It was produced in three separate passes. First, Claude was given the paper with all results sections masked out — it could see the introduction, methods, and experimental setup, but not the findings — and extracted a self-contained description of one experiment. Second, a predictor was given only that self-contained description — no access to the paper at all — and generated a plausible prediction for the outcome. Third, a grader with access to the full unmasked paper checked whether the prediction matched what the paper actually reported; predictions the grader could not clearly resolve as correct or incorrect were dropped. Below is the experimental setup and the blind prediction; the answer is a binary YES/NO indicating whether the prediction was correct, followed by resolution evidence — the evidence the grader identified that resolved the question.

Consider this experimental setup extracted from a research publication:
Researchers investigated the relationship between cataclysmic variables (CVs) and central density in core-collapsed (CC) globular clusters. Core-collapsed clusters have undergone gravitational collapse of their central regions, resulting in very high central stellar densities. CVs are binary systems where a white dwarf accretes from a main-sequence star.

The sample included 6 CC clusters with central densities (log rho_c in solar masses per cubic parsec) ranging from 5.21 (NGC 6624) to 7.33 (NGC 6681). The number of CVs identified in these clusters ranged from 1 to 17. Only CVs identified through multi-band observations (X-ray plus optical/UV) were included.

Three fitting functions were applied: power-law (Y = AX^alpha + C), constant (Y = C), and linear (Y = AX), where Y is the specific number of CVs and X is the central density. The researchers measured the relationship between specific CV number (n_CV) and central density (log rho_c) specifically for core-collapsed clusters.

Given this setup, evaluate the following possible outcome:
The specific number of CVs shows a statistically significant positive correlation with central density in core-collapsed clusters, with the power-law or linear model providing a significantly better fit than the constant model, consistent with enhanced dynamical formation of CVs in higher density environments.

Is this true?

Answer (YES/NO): NO